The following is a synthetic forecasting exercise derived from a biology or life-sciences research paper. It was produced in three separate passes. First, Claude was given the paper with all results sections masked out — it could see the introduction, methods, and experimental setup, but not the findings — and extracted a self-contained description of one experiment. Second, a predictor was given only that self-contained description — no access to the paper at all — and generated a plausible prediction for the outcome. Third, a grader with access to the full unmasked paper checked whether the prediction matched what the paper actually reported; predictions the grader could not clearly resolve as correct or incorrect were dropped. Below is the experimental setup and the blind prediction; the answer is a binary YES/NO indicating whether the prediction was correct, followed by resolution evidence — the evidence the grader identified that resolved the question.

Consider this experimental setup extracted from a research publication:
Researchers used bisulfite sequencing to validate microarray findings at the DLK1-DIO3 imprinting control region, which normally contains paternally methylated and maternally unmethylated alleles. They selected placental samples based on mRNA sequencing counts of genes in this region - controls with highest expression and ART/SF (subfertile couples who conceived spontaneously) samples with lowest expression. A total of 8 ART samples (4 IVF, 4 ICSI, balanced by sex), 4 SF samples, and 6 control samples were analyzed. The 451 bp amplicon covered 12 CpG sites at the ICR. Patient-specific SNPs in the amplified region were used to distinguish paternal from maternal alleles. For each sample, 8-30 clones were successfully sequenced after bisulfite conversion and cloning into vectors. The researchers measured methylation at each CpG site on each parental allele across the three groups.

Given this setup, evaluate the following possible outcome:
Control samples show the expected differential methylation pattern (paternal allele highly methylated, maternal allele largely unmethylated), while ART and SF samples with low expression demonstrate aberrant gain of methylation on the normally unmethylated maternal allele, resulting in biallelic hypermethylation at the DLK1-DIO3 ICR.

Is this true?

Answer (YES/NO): NO